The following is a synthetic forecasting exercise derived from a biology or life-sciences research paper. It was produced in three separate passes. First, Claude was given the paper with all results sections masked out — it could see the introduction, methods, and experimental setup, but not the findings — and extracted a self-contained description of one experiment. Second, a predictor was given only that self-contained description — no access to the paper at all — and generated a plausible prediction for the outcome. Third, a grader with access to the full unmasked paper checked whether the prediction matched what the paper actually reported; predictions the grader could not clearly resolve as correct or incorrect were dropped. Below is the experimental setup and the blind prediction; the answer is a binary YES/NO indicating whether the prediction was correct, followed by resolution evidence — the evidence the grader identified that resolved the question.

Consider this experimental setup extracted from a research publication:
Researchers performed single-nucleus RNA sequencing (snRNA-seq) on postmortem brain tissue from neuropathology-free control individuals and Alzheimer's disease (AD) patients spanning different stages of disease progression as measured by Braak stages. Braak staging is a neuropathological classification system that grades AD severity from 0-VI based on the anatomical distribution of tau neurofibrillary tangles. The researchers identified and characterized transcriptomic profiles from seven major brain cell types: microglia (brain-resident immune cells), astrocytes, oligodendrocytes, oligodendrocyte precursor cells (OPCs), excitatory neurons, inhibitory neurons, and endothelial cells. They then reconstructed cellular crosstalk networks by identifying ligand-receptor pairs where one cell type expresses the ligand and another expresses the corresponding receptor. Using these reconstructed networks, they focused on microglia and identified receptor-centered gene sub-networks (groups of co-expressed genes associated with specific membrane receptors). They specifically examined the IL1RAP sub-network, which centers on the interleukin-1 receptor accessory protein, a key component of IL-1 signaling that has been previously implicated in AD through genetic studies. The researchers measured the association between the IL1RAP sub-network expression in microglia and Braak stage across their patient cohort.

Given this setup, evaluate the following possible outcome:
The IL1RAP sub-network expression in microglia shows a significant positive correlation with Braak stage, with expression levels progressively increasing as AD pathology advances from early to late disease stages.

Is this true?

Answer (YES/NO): NO